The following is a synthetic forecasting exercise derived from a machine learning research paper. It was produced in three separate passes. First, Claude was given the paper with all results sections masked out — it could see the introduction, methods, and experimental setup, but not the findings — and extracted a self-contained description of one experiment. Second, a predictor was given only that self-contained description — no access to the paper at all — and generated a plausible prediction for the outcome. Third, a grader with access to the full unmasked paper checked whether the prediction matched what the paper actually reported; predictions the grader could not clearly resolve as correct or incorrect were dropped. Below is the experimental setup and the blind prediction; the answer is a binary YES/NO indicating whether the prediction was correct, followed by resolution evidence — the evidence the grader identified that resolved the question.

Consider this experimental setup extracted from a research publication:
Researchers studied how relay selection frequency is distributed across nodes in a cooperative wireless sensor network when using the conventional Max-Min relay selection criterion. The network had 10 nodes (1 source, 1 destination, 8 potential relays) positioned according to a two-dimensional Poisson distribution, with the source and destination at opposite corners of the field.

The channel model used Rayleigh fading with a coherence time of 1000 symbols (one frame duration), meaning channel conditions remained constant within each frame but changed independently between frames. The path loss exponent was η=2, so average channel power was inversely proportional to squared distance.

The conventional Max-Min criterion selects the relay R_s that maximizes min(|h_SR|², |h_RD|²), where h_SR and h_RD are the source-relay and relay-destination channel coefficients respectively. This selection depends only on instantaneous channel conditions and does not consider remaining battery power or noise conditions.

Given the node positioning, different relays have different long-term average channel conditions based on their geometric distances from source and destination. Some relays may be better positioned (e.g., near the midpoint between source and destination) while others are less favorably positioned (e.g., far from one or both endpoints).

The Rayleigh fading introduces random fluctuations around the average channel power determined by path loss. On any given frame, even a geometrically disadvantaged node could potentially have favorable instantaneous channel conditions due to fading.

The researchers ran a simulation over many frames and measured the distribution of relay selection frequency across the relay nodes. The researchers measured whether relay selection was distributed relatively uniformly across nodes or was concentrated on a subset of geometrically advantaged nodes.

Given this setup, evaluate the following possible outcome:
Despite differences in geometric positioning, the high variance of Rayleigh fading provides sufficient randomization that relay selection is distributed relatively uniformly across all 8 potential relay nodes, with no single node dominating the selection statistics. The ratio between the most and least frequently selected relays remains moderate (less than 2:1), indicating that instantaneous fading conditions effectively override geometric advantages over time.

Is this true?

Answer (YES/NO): NO